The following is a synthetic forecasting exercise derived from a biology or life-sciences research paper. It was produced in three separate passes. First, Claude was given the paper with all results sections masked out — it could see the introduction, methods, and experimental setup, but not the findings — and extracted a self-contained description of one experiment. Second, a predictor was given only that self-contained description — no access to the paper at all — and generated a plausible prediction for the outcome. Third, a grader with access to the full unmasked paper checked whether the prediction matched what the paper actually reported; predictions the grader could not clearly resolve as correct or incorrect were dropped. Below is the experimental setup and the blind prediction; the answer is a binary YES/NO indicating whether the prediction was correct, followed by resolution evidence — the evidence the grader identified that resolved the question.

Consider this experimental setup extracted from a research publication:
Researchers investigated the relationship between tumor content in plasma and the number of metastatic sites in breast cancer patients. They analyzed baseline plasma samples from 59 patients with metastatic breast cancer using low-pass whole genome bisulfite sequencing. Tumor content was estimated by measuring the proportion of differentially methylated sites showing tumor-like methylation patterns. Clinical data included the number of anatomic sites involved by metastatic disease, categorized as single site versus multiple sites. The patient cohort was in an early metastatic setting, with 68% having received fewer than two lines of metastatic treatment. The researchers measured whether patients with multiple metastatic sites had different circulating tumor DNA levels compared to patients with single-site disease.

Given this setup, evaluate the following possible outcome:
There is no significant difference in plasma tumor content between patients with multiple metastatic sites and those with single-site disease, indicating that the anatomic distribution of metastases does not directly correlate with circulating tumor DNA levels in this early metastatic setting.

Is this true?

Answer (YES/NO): NO